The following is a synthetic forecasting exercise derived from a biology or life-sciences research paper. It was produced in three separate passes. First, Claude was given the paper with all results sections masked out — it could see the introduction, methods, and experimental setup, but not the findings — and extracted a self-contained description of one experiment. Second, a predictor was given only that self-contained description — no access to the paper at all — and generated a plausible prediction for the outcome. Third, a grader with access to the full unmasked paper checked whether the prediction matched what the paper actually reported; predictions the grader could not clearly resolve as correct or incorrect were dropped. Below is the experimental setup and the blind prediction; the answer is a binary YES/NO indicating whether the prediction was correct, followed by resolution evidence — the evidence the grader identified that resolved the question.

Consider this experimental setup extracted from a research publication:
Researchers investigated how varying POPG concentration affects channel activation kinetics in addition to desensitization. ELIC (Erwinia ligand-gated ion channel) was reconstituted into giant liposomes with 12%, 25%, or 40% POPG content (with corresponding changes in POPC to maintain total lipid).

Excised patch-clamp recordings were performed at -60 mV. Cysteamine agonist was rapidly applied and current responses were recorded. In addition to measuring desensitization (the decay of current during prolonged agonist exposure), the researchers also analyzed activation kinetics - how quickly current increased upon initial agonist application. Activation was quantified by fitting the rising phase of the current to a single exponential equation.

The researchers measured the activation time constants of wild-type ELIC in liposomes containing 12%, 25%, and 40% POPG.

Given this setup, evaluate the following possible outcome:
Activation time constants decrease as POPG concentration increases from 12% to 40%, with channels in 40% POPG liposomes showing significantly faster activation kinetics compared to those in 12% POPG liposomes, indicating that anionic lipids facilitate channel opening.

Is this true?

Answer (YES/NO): NO